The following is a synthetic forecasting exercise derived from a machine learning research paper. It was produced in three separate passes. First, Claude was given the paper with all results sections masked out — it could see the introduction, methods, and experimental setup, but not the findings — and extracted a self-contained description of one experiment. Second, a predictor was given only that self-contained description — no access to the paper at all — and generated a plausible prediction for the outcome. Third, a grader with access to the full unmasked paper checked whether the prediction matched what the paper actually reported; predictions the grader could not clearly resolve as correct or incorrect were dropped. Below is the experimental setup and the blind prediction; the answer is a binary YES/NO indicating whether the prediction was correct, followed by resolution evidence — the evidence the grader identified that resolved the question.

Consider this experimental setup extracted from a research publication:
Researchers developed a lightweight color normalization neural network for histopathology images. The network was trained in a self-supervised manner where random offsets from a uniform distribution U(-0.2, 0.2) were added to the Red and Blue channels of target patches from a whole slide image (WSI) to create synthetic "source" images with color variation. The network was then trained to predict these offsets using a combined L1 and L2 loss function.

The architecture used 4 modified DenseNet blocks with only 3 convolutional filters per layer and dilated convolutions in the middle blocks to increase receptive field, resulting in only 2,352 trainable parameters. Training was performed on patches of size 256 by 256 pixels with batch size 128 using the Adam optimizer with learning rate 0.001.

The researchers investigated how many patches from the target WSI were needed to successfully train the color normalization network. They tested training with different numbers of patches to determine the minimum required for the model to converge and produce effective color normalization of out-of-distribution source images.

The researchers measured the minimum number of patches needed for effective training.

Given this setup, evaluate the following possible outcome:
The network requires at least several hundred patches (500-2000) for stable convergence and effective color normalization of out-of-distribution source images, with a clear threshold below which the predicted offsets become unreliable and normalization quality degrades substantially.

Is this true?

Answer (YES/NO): NO